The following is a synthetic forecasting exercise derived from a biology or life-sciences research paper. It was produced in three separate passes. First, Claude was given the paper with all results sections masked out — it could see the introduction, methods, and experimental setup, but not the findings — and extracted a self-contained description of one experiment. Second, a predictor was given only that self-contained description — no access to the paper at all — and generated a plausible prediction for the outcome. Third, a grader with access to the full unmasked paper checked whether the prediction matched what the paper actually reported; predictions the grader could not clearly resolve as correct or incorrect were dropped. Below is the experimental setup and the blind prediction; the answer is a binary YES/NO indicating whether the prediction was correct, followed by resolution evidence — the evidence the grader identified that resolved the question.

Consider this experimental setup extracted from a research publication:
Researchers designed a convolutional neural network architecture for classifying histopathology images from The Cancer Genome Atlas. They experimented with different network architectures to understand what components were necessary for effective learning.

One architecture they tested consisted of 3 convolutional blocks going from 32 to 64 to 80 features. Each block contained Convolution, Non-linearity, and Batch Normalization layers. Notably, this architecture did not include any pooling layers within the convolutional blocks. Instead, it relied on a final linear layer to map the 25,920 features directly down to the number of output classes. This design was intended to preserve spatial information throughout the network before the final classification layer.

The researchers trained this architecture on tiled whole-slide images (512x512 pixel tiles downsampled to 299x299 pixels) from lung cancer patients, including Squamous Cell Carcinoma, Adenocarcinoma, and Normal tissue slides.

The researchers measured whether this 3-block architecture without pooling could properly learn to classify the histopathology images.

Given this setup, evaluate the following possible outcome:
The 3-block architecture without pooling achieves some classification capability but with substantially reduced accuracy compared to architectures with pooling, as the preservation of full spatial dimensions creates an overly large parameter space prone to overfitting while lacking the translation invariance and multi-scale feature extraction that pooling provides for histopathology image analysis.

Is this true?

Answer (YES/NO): NO